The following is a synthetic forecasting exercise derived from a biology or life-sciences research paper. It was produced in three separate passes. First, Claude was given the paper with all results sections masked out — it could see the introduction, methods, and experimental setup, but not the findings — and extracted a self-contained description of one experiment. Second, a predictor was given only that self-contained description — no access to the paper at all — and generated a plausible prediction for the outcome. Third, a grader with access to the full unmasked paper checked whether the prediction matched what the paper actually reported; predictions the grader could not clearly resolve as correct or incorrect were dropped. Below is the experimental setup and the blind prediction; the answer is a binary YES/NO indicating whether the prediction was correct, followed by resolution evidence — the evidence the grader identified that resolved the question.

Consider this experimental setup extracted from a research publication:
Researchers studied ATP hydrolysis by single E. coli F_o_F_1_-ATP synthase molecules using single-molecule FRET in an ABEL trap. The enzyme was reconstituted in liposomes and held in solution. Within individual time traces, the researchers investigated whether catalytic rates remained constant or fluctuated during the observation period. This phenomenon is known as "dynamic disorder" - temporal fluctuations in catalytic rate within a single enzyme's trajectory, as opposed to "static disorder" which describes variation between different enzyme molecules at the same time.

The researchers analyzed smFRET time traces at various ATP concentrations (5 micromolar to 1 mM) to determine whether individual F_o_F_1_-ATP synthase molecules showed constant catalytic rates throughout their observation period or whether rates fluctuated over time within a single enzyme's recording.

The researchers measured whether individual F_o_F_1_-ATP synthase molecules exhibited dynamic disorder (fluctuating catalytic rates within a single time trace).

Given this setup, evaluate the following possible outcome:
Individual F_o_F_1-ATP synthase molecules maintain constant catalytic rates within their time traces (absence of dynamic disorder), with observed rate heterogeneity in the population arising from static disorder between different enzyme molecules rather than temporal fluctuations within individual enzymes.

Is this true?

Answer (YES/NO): NO